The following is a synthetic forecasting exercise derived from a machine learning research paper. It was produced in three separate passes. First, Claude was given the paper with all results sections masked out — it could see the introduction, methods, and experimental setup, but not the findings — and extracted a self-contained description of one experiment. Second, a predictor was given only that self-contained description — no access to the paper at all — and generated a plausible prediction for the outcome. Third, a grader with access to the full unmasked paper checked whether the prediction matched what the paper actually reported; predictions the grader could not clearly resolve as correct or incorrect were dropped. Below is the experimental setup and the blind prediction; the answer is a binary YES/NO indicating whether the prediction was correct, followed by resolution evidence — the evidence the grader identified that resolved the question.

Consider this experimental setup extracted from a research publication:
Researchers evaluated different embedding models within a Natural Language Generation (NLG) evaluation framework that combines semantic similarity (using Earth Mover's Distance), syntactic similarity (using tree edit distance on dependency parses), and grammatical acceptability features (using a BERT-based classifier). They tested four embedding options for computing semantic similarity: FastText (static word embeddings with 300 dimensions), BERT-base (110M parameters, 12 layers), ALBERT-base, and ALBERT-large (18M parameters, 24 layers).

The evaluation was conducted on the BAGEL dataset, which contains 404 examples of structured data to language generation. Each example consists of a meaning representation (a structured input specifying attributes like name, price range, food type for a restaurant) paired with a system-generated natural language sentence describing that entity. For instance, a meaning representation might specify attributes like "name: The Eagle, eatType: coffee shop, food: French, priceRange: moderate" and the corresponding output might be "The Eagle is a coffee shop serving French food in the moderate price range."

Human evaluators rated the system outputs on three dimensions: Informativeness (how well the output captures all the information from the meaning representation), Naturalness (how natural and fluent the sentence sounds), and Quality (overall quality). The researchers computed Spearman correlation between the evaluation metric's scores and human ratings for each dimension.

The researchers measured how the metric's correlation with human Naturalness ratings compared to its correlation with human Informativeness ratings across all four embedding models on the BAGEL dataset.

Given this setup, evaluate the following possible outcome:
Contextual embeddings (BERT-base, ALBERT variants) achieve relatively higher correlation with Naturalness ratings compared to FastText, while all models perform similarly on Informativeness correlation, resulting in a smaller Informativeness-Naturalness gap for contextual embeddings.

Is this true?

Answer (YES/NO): NO